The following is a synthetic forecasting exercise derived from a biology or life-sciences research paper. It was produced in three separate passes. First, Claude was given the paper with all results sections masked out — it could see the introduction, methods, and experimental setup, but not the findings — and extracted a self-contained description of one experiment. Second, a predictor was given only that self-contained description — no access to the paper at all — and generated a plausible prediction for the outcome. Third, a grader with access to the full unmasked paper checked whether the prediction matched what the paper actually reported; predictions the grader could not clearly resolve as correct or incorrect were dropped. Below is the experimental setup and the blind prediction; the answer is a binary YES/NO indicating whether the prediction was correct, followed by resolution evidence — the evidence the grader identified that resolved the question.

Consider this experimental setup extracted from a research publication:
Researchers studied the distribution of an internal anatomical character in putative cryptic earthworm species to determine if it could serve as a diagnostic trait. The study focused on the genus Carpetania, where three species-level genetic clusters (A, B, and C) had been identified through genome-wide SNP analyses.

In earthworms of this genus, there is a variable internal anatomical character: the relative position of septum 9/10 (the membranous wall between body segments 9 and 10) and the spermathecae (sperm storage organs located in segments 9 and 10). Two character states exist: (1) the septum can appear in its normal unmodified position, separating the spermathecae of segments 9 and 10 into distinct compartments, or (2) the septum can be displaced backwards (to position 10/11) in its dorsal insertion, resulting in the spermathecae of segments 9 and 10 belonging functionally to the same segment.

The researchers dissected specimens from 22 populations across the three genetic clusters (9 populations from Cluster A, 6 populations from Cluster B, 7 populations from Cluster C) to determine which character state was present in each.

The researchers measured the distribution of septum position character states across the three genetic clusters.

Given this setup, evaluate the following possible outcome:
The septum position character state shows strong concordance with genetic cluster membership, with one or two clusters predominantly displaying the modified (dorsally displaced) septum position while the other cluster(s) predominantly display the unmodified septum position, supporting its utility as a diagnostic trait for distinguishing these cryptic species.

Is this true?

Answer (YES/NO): NO